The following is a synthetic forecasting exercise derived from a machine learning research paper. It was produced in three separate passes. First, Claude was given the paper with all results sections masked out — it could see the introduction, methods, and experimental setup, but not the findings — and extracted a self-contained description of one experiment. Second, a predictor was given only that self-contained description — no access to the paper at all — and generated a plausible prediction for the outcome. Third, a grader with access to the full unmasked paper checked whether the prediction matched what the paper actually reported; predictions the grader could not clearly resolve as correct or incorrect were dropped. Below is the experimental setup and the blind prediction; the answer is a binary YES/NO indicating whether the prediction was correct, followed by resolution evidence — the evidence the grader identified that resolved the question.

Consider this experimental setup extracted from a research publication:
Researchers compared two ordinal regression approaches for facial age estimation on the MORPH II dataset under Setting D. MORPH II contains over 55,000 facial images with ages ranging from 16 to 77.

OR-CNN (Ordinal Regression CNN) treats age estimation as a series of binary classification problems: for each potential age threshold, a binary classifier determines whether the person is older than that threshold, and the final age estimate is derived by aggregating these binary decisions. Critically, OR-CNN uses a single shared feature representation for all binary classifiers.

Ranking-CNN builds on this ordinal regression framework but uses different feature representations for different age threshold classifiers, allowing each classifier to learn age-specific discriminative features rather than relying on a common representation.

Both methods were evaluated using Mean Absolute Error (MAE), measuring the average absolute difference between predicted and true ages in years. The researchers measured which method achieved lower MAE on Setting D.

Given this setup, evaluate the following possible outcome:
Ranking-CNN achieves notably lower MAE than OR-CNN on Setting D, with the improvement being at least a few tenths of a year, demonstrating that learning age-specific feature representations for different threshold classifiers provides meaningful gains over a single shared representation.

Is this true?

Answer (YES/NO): YES